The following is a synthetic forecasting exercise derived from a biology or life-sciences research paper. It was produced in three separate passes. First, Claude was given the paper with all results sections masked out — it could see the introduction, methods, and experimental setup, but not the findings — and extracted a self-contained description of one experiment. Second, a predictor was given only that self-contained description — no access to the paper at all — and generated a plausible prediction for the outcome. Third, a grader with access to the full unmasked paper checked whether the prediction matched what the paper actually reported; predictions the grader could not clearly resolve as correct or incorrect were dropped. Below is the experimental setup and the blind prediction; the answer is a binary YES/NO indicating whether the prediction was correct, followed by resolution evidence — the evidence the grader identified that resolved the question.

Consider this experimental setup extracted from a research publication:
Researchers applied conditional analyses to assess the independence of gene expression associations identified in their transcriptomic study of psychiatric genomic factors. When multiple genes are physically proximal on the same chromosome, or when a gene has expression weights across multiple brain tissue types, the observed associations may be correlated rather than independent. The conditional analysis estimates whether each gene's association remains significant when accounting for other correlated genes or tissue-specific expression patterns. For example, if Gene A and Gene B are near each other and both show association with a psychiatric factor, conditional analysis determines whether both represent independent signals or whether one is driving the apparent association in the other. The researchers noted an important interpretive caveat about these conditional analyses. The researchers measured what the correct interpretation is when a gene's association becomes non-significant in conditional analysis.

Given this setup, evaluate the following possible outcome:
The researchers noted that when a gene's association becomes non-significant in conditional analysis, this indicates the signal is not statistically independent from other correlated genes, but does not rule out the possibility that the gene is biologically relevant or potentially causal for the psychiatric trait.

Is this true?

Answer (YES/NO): YES